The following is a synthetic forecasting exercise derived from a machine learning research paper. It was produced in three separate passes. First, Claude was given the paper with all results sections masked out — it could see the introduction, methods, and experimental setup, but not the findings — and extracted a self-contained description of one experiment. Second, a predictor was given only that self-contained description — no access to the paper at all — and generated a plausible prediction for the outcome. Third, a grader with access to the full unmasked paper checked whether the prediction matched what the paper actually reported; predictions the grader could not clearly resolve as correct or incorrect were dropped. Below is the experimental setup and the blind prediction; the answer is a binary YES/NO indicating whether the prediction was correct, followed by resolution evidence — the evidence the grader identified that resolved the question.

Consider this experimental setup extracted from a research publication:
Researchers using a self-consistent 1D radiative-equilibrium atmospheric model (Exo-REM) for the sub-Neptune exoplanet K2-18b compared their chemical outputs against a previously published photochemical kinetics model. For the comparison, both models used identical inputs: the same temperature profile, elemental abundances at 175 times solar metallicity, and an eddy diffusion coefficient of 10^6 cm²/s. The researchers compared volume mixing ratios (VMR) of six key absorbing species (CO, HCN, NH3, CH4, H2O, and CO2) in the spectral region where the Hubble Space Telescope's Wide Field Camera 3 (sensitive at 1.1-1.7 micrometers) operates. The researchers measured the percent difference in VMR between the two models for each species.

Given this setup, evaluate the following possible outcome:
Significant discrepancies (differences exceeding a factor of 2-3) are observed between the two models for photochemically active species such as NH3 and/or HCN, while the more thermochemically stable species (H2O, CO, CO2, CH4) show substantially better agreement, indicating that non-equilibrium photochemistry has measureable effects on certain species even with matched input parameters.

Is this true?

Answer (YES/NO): NO